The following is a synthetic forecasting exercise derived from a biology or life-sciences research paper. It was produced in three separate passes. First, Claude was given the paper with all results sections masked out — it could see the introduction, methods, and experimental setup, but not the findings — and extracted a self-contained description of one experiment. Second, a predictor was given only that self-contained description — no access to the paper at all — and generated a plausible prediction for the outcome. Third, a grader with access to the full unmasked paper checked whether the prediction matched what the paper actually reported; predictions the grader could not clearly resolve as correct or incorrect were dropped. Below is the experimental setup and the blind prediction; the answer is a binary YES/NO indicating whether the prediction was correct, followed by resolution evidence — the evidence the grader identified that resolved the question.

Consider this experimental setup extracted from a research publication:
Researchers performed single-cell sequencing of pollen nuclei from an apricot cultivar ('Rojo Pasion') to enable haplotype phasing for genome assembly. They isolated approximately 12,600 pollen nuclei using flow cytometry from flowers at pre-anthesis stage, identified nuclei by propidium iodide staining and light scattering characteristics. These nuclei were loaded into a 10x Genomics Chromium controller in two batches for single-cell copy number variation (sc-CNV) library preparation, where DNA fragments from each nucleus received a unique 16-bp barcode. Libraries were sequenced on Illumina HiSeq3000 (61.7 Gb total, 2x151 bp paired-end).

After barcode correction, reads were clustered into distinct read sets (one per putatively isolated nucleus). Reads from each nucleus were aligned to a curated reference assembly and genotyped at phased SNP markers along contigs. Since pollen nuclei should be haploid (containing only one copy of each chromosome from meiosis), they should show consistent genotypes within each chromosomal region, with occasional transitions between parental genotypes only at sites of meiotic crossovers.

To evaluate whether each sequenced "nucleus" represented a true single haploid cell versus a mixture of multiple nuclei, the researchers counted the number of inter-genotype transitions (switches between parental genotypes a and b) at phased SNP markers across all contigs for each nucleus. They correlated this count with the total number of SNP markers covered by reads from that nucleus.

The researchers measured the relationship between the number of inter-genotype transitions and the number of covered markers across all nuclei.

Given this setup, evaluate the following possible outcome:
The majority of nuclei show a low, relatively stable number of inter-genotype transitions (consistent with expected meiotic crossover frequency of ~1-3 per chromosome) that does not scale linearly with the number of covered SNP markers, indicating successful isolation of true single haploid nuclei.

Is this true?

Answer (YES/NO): YES